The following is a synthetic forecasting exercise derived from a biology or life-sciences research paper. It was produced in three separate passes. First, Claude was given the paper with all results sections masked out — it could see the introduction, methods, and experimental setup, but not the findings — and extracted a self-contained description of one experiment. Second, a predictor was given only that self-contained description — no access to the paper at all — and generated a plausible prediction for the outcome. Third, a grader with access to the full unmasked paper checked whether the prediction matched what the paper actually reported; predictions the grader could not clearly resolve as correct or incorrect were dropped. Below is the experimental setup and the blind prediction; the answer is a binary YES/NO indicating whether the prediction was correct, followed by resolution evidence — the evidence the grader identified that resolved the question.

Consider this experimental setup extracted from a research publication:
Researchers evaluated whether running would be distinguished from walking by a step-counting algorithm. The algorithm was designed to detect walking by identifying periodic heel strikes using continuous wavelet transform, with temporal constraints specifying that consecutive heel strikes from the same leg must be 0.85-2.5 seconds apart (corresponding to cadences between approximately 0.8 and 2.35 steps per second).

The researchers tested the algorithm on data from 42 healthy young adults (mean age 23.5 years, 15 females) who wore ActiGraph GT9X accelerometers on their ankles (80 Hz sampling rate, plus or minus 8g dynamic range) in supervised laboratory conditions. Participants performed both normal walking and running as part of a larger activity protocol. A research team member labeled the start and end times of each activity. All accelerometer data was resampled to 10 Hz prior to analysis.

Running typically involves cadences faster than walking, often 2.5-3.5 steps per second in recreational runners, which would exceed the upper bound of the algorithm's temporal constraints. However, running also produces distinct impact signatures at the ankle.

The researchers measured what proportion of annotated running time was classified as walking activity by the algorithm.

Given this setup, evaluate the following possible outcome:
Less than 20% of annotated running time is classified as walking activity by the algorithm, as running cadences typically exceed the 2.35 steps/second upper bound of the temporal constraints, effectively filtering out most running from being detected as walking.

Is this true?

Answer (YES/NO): YES